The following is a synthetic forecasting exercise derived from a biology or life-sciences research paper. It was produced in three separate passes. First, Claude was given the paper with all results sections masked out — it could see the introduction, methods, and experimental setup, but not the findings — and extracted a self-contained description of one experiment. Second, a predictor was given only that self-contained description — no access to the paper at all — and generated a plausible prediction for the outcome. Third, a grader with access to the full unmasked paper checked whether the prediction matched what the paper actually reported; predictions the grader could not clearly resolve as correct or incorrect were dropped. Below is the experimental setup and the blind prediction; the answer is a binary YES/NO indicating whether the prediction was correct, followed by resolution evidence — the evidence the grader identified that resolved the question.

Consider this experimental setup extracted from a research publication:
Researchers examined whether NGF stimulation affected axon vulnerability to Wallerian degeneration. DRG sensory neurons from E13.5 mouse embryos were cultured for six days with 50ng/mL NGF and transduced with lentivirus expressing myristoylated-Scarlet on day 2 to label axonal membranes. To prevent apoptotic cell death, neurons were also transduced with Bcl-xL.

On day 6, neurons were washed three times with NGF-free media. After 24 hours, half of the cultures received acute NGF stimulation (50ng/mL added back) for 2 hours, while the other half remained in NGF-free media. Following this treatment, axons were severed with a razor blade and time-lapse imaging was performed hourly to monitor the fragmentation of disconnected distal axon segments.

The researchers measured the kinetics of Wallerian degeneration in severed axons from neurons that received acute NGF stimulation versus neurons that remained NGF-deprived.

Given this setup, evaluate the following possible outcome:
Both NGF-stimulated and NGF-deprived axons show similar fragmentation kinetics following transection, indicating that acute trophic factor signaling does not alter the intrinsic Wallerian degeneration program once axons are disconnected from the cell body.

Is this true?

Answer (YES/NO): NO